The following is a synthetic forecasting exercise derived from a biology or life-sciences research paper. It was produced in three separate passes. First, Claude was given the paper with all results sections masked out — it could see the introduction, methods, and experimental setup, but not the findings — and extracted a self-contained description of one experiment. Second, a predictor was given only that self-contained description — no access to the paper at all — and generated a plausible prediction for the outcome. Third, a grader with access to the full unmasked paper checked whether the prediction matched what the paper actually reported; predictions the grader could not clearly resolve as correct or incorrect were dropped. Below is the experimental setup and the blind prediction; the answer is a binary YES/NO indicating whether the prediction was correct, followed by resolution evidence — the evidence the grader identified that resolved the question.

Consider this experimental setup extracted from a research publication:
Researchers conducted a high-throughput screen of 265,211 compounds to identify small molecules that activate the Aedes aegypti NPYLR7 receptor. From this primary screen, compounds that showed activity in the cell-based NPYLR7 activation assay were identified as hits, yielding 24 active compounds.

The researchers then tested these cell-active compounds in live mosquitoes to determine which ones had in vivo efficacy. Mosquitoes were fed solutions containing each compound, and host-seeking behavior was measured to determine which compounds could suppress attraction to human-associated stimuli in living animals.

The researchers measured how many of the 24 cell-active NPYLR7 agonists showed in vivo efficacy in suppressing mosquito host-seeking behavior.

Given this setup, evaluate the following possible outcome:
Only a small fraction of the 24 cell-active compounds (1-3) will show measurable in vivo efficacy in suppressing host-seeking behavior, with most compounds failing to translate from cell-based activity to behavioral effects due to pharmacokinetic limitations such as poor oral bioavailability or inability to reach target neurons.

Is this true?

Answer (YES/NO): NO